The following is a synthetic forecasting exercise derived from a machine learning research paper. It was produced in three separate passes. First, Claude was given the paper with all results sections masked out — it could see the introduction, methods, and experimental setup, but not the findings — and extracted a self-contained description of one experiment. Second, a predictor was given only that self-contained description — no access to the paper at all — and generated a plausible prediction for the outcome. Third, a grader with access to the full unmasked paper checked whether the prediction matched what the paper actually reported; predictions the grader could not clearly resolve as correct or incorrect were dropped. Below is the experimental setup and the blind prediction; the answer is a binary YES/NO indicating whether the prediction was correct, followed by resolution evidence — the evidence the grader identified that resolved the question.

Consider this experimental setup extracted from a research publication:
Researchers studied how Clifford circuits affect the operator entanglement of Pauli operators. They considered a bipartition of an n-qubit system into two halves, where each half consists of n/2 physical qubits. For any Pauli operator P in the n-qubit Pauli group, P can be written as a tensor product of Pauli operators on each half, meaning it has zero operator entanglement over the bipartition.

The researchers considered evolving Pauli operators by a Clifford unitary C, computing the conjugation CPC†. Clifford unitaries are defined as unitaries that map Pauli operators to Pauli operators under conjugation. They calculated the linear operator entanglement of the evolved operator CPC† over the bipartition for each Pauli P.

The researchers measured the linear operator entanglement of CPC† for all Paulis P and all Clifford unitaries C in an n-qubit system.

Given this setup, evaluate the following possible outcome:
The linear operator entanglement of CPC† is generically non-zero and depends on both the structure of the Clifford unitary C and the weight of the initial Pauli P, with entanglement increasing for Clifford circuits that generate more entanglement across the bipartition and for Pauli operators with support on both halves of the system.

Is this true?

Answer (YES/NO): NO